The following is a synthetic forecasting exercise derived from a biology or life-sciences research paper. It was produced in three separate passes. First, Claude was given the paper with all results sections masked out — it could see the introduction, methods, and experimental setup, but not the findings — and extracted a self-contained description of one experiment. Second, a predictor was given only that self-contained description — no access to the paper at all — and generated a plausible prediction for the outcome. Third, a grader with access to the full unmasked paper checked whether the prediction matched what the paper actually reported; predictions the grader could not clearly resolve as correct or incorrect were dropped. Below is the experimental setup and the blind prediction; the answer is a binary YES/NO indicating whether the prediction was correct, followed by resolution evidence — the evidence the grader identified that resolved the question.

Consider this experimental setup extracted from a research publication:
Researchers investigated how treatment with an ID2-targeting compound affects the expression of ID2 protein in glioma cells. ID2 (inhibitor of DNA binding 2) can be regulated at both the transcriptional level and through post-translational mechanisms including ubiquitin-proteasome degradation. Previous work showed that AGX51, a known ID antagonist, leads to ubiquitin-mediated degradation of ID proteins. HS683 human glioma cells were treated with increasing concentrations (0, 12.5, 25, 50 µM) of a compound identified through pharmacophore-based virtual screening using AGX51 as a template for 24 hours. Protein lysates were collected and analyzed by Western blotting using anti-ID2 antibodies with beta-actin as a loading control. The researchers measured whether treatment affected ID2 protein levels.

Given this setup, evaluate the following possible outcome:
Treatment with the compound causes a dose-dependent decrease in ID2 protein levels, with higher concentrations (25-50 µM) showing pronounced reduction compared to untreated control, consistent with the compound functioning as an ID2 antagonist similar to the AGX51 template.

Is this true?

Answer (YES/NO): YES